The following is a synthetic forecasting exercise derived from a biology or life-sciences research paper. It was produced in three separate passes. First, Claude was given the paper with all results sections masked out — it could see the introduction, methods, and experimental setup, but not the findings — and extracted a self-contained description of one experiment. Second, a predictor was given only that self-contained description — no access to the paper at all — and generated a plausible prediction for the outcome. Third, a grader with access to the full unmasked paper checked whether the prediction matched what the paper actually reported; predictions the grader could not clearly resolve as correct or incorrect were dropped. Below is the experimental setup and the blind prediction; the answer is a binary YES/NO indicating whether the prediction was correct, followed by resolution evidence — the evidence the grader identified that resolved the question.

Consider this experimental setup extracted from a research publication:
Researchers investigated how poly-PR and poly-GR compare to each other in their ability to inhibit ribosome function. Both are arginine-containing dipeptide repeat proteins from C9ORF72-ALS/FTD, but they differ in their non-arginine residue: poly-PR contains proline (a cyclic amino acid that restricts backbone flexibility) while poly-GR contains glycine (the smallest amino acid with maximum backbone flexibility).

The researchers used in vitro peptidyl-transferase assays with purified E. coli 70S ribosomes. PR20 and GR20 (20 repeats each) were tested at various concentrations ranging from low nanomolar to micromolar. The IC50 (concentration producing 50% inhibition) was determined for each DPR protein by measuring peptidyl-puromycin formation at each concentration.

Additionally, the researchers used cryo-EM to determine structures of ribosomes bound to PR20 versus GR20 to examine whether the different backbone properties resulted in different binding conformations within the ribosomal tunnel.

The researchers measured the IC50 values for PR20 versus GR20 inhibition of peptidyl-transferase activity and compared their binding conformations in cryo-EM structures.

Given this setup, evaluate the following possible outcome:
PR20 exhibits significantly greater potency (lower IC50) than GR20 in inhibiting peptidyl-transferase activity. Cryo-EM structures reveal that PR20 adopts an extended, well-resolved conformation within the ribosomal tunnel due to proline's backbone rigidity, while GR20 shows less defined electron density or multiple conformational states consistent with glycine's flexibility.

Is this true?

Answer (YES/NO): YES